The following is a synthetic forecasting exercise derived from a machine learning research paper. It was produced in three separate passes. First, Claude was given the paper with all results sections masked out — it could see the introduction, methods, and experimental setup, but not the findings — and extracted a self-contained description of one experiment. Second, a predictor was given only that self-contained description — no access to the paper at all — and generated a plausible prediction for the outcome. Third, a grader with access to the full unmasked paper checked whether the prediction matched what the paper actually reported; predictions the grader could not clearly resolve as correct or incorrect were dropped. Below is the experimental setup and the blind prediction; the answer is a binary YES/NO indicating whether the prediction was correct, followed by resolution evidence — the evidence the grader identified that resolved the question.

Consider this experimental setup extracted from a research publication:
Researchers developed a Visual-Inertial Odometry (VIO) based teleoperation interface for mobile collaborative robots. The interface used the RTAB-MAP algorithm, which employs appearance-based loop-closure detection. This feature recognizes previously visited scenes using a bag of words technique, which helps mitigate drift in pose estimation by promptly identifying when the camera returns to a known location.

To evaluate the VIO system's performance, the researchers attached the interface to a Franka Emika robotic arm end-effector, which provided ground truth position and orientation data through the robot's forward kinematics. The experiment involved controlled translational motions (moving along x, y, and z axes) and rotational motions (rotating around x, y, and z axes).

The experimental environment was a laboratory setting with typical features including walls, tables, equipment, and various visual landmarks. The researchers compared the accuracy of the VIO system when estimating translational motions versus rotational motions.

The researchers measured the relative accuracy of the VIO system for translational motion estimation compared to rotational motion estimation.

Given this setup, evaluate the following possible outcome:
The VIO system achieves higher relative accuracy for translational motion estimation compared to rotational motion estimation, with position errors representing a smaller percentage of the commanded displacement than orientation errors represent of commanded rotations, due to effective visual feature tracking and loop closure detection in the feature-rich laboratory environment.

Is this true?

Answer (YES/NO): YES